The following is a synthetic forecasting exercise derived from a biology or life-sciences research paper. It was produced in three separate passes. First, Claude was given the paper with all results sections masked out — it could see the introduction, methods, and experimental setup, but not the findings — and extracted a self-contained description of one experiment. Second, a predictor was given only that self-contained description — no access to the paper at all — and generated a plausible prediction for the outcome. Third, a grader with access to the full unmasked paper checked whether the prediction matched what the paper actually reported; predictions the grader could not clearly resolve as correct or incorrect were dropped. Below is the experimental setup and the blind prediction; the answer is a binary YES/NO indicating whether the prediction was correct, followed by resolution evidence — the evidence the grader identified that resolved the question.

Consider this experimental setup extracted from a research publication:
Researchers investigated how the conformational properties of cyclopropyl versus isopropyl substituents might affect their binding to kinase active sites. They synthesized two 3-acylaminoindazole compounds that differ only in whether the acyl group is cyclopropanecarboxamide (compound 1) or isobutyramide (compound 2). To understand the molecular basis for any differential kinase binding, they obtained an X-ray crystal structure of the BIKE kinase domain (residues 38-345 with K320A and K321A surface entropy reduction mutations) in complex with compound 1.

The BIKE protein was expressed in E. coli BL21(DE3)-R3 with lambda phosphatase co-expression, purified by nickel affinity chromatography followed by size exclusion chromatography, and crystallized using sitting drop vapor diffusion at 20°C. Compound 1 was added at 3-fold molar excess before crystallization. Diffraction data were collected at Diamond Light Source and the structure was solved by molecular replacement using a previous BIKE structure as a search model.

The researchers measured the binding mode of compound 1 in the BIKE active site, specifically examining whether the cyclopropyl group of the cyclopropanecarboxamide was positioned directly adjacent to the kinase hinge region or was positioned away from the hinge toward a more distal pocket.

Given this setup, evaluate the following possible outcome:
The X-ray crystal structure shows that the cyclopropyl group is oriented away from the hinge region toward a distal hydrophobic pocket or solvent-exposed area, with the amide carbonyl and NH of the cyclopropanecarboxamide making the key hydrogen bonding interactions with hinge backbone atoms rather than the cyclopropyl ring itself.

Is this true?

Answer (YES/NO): NO